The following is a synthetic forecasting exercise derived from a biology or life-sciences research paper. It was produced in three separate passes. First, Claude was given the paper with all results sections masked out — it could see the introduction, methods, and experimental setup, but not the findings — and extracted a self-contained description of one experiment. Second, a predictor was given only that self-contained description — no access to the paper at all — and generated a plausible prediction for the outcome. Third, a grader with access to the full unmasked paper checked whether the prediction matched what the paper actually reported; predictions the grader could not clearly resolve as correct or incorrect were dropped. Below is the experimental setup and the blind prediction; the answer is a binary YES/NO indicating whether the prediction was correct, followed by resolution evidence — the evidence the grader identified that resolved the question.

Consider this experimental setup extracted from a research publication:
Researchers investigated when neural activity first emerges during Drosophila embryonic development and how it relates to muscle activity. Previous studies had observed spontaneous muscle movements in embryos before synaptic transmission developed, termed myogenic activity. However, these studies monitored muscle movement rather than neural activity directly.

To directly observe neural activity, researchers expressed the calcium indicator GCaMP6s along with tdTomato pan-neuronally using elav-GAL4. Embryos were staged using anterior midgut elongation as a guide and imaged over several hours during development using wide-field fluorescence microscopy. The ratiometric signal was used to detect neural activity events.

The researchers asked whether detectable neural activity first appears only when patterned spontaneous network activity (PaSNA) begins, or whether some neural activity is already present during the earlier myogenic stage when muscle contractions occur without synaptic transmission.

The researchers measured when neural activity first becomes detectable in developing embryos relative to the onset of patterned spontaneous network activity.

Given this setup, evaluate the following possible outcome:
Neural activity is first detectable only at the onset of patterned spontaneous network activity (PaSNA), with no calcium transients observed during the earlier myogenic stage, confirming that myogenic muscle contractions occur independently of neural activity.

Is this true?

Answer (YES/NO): NO